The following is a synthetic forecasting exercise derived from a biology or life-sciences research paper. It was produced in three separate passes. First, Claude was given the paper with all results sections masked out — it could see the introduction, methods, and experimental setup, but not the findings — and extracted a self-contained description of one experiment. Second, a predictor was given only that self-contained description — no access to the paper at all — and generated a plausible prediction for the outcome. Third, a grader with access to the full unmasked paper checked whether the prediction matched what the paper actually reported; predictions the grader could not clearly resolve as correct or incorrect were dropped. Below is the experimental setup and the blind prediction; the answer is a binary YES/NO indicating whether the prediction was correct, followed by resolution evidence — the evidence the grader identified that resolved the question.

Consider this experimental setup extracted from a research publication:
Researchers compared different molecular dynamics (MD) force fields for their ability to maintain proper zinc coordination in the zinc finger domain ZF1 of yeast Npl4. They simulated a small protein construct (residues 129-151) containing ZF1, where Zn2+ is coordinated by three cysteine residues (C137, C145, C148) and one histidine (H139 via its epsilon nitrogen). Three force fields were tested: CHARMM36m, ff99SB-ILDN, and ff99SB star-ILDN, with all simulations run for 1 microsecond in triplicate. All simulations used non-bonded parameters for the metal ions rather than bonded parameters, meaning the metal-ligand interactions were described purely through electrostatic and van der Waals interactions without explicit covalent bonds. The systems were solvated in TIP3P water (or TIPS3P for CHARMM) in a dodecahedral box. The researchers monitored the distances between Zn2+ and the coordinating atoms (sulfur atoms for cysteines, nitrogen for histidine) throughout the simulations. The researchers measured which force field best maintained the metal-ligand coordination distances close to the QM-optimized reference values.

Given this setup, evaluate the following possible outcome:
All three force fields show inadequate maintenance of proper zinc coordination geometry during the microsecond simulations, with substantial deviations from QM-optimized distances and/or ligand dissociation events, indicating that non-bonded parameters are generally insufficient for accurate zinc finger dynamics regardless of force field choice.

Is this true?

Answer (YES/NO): YES